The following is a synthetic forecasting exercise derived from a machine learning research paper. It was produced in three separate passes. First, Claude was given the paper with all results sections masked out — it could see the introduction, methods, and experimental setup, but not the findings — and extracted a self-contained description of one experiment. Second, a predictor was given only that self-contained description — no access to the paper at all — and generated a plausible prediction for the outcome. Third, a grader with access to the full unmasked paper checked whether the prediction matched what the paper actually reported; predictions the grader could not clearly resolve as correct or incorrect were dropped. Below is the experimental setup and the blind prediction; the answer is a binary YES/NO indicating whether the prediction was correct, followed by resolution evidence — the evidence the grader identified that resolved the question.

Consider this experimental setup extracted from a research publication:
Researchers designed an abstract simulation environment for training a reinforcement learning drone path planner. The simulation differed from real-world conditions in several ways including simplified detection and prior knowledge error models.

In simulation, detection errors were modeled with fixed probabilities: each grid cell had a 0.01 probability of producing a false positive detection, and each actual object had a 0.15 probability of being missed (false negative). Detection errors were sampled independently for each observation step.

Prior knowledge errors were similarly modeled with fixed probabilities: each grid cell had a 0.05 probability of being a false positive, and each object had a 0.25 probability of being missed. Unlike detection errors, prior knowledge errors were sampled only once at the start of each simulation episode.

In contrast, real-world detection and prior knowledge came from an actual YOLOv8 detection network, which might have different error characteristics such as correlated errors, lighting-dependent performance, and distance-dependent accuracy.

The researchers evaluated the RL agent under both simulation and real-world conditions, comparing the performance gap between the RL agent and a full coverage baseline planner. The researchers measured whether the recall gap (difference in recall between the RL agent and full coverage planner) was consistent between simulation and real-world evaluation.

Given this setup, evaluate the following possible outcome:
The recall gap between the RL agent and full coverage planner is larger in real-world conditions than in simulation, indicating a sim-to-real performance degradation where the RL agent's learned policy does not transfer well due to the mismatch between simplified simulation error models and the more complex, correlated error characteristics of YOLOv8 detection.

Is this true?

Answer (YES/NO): YES